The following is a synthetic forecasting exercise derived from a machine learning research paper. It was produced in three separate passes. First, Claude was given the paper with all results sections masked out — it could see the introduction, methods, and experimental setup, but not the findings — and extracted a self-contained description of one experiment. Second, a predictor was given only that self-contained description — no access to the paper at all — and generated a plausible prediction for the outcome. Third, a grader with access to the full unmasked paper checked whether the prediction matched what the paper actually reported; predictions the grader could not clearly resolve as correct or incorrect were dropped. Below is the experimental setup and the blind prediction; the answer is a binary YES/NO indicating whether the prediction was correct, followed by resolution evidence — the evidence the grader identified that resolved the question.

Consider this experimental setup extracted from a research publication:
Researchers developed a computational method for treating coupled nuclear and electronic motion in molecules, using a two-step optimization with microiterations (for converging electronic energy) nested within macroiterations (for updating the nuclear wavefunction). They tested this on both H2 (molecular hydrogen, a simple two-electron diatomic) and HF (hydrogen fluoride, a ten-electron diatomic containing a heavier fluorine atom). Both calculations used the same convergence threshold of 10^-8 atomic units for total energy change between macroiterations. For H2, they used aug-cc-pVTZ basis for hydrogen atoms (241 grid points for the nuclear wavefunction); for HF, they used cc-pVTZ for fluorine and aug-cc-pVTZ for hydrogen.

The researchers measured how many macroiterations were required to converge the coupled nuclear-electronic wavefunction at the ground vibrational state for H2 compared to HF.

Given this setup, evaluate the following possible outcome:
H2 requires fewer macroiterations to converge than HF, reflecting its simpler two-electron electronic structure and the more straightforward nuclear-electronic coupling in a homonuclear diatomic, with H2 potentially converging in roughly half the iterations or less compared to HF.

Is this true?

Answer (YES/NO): YES